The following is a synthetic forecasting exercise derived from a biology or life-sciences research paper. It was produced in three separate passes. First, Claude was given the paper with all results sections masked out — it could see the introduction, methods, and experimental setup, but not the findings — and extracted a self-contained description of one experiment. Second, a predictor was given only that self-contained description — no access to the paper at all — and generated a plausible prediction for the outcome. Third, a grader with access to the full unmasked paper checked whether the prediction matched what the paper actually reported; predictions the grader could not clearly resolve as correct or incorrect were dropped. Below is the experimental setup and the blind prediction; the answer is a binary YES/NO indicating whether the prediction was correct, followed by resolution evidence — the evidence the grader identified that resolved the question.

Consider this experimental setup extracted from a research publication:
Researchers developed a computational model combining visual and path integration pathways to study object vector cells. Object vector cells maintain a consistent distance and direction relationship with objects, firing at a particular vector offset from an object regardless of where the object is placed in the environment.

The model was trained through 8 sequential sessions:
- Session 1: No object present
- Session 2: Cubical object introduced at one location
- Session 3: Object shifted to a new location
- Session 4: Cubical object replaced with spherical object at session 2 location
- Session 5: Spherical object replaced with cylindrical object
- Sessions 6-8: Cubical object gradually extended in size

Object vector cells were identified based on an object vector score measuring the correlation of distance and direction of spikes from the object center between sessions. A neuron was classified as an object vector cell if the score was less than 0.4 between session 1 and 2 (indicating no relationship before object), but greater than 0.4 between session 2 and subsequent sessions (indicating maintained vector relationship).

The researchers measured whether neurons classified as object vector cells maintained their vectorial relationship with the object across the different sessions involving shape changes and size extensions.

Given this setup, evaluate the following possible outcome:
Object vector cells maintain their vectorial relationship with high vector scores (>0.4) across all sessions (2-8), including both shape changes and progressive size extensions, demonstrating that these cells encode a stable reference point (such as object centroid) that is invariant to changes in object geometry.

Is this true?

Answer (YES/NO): NO